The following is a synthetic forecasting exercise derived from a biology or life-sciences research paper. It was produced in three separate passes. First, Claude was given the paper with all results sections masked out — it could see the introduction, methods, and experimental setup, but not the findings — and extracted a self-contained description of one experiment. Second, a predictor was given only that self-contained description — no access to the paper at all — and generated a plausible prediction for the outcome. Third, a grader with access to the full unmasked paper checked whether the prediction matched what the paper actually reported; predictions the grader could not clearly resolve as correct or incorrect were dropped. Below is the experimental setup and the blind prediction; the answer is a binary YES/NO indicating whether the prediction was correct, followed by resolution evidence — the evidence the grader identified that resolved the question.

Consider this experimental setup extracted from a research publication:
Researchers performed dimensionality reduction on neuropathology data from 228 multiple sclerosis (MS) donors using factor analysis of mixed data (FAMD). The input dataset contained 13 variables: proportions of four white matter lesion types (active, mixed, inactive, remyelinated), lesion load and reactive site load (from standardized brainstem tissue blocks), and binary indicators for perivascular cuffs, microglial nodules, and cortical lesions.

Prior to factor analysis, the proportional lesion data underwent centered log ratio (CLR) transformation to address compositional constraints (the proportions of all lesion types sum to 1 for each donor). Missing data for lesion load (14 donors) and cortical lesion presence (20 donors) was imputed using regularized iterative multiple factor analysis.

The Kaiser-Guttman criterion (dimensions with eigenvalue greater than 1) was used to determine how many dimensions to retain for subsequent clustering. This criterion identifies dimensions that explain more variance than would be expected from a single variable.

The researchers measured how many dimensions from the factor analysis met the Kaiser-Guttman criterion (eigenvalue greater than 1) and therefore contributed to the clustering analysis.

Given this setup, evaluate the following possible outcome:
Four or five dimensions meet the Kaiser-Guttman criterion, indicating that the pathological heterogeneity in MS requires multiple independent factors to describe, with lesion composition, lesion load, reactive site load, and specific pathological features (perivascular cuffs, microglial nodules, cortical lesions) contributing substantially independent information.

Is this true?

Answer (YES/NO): YES